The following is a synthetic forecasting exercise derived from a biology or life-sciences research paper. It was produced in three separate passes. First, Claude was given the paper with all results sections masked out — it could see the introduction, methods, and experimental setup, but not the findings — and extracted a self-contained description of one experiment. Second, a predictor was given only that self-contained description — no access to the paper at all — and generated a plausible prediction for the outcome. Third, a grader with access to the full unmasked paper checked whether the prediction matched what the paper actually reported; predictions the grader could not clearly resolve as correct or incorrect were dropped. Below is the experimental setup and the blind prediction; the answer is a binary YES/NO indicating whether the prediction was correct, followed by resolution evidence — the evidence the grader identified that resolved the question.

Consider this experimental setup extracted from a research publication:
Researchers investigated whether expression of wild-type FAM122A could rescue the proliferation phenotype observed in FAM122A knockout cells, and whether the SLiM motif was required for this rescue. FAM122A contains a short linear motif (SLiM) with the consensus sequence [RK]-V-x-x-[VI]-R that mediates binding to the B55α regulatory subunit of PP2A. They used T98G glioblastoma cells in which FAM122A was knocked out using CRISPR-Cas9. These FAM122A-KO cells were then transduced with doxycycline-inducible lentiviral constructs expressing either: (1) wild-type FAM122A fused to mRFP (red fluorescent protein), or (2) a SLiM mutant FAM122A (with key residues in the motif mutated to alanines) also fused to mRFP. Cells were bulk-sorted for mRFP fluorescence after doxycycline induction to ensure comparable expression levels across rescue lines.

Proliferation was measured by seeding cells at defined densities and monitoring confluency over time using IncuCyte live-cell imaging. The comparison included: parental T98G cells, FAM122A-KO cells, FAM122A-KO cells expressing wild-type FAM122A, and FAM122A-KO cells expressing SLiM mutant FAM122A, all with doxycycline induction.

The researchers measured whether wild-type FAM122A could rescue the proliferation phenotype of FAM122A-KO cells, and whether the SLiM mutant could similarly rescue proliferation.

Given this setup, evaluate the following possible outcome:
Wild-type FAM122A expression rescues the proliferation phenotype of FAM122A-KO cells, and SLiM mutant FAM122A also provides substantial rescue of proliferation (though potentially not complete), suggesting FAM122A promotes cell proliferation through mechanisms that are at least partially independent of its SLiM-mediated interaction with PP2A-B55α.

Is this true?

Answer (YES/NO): NO